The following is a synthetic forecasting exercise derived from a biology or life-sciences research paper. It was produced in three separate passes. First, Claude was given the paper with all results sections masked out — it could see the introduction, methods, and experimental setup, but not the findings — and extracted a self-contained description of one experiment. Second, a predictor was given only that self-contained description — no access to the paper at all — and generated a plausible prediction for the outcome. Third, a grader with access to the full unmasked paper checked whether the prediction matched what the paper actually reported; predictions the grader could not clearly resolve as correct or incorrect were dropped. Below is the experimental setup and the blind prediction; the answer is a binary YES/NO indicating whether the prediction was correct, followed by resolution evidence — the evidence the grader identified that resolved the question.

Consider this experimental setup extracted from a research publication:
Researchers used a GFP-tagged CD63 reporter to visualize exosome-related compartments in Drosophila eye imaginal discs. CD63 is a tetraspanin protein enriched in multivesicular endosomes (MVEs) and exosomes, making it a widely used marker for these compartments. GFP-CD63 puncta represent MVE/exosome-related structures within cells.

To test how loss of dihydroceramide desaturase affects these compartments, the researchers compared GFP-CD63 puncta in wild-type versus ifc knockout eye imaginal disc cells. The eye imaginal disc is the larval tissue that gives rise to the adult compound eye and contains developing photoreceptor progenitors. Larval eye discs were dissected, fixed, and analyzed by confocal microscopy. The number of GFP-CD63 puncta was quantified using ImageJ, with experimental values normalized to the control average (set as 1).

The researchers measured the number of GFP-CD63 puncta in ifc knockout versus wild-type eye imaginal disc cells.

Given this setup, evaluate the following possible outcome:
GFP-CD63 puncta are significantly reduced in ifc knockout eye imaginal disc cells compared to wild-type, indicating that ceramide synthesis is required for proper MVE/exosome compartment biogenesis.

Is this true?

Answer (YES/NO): YES